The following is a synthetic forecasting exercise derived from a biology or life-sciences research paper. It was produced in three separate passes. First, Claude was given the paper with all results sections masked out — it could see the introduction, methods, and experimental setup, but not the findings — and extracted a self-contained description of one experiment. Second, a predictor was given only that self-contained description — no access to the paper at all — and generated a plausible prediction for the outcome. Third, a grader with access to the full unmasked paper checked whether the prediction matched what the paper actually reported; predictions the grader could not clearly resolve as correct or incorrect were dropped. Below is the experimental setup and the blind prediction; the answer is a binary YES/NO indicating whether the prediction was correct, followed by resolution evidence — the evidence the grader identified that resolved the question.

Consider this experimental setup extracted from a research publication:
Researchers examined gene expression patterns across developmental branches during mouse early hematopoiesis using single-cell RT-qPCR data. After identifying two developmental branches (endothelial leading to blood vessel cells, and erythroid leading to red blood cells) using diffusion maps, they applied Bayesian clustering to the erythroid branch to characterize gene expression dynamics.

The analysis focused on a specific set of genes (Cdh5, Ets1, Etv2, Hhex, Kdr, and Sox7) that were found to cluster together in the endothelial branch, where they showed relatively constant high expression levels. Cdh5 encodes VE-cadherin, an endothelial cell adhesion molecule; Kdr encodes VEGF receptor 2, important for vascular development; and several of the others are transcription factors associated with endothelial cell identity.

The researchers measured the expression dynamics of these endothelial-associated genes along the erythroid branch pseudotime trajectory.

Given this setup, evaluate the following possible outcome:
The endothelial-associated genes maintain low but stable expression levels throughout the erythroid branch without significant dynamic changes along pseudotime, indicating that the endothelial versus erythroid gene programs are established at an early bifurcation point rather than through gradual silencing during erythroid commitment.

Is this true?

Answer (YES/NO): NO